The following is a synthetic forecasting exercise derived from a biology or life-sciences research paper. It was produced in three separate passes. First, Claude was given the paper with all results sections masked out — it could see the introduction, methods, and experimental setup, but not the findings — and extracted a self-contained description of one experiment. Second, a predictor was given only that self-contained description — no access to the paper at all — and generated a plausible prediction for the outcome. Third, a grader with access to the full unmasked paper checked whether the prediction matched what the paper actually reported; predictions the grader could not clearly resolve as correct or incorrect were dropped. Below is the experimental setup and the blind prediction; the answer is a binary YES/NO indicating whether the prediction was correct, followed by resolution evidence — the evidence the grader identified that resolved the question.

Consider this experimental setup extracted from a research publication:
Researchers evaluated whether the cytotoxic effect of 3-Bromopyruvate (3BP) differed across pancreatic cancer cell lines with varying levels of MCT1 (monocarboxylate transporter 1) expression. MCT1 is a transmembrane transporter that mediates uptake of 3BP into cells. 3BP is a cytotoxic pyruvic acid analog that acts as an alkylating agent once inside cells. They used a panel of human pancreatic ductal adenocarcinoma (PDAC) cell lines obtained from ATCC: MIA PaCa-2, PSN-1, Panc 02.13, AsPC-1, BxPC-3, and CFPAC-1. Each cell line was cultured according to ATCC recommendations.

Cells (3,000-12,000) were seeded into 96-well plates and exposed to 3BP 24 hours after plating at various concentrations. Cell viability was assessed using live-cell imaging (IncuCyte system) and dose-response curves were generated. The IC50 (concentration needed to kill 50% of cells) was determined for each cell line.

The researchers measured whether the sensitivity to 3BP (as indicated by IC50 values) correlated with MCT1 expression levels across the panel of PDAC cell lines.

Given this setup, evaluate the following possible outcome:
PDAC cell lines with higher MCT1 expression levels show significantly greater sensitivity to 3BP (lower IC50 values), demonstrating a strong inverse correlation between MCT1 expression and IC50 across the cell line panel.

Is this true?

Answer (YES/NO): NO